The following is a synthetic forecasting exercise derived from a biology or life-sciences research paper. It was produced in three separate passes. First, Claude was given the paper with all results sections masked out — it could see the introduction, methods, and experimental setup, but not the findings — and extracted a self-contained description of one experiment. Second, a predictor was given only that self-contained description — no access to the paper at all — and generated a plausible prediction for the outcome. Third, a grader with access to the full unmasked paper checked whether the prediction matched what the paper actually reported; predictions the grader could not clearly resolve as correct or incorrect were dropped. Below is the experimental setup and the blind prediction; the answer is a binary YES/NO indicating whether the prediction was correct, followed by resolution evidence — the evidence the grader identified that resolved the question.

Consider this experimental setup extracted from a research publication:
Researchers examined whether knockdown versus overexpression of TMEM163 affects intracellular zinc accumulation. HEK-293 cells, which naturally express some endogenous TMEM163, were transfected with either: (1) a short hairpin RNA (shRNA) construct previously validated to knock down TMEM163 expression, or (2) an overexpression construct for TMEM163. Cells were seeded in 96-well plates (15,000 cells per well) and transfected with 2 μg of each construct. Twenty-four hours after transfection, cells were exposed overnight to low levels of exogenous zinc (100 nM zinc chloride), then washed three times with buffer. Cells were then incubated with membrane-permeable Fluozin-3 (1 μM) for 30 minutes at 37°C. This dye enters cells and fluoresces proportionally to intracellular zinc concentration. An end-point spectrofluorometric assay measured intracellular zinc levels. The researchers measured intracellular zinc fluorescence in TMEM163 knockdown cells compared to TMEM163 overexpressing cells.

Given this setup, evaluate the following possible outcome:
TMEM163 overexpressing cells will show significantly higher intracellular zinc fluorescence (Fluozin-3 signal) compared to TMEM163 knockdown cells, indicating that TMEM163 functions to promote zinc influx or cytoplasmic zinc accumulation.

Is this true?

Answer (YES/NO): NO